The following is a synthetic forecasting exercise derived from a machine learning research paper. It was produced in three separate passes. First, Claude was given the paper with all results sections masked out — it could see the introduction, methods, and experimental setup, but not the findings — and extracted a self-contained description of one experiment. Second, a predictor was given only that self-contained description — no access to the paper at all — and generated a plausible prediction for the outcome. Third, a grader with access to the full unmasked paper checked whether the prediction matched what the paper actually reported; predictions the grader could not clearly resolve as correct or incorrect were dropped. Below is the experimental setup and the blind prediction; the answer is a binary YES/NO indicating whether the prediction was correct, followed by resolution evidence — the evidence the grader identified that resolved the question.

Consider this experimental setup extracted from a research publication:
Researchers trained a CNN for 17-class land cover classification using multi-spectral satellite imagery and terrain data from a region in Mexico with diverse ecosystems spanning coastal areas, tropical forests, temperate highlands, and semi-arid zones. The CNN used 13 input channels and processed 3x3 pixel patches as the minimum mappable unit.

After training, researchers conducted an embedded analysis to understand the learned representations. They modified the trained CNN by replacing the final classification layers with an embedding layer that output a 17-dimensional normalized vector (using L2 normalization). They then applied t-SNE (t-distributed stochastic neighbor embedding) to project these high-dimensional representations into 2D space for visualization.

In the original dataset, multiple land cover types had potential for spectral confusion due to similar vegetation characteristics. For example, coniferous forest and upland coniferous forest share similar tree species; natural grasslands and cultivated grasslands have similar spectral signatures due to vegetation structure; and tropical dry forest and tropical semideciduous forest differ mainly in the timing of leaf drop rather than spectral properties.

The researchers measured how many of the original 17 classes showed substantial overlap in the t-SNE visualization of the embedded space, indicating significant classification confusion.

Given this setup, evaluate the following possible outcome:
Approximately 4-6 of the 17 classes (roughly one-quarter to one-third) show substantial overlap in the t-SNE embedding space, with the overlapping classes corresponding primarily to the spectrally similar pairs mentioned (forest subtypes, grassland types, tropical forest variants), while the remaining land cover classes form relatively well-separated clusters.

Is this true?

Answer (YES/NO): NO